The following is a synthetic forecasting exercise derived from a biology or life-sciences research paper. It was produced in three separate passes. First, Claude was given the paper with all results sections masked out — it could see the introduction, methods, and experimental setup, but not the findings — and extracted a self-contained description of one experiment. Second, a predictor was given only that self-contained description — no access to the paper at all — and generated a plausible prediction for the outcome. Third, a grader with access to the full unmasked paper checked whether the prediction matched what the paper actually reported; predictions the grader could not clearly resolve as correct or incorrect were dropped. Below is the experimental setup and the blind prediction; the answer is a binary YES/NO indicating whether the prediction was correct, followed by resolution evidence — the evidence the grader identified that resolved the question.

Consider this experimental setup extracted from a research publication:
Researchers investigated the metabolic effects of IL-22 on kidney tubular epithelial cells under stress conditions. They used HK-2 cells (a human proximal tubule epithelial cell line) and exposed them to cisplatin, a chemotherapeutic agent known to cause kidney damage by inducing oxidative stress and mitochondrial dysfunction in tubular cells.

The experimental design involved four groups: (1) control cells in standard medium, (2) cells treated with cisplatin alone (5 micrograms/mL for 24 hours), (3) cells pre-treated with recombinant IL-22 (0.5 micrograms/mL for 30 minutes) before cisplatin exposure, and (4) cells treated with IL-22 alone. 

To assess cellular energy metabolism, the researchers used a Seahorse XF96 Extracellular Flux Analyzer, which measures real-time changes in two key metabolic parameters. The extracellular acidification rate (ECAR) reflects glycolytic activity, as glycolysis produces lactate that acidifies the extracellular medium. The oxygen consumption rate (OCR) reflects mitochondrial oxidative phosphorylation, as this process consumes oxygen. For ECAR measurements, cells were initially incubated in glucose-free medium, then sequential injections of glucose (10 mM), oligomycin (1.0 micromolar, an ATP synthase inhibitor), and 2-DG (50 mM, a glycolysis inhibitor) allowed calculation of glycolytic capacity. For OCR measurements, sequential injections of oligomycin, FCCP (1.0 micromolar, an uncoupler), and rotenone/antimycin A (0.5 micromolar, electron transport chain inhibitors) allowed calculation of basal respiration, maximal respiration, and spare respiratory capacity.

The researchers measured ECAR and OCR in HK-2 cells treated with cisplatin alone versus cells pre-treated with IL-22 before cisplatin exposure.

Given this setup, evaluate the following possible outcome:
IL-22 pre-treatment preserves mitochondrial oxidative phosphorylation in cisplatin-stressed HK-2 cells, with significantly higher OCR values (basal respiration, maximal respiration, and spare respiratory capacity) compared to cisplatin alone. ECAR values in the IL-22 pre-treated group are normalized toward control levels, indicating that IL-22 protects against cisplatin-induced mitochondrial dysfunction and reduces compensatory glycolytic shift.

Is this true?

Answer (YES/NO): NO